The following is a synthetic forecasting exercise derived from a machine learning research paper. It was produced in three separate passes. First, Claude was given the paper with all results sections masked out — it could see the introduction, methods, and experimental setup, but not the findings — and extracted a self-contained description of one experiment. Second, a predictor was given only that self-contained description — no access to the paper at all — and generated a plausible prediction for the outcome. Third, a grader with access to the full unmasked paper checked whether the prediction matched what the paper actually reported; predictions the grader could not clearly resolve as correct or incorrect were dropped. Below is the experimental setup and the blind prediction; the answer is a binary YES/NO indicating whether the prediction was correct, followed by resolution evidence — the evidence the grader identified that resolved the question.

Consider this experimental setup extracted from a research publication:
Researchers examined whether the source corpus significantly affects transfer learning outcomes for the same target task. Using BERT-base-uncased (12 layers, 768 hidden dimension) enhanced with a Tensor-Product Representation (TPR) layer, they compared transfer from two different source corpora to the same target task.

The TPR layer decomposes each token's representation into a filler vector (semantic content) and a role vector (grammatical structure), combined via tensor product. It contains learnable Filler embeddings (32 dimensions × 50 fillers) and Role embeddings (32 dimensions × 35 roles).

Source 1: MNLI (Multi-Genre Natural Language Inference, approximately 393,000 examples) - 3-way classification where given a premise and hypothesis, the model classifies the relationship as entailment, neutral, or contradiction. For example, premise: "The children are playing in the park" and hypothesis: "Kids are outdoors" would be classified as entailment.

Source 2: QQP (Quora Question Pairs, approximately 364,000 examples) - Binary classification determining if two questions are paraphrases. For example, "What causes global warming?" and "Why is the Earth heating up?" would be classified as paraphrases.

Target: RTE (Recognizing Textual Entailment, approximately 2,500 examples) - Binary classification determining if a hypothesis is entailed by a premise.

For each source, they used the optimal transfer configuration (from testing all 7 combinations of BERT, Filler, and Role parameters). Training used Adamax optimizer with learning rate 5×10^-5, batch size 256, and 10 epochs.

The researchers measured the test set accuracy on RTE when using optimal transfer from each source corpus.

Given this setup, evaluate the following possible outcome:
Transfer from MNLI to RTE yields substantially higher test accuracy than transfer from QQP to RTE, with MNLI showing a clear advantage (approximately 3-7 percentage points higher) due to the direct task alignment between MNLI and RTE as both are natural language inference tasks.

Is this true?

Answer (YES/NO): YES